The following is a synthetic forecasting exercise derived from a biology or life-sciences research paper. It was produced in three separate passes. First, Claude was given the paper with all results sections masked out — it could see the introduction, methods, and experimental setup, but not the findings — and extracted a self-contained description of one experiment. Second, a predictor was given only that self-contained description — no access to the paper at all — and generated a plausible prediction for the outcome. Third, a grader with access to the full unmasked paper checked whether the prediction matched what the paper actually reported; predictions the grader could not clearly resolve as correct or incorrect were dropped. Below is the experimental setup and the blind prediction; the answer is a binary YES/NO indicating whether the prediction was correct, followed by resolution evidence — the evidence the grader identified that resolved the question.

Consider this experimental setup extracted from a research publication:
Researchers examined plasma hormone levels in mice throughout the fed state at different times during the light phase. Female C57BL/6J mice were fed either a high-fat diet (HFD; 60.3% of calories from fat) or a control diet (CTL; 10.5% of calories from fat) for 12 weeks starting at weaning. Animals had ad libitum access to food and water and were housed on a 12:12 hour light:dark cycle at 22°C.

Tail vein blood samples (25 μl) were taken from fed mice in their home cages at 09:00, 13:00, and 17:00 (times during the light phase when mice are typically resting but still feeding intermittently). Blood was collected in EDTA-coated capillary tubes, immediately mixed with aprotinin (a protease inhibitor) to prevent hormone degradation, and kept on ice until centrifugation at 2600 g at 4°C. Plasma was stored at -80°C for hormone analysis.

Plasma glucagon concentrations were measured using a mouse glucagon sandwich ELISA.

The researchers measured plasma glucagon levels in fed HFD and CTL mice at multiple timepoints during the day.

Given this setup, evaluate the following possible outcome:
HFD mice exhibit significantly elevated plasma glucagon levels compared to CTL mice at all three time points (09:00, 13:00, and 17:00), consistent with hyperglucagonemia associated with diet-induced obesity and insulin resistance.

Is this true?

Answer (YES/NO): NO